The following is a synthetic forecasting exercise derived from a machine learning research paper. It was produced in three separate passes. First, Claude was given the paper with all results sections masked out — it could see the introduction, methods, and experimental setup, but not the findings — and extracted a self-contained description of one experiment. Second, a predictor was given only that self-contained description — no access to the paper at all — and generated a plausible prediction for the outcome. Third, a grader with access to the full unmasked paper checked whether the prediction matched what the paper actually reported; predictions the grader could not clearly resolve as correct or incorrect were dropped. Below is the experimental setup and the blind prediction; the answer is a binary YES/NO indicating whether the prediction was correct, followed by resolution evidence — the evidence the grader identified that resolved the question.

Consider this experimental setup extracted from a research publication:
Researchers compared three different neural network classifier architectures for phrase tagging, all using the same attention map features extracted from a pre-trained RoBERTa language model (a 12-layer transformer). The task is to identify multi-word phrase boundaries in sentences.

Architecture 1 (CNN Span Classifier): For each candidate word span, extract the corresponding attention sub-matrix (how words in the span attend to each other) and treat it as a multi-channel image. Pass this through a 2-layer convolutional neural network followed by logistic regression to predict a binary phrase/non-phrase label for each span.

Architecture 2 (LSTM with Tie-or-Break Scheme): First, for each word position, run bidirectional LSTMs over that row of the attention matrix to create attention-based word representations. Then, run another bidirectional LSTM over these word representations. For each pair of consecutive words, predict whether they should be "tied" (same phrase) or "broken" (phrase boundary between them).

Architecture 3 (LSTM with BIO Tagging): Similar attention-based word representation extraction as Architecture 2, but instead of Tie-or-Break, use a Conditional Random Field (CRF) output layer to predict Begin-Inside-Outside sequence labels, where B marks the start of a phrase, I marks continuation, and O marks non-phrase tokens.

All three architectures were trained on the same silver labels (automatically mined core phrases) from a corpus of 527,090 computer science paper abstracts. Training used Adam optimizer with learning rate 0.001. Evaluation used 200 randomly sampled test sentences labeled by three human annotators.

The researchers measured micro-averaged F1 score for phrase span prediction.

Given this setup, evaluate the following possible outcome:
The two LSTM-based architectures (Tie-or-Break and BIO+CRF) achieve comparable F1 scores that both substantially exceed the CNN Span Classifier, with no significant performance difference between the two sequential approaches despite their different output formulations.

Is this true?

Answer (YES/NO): NO